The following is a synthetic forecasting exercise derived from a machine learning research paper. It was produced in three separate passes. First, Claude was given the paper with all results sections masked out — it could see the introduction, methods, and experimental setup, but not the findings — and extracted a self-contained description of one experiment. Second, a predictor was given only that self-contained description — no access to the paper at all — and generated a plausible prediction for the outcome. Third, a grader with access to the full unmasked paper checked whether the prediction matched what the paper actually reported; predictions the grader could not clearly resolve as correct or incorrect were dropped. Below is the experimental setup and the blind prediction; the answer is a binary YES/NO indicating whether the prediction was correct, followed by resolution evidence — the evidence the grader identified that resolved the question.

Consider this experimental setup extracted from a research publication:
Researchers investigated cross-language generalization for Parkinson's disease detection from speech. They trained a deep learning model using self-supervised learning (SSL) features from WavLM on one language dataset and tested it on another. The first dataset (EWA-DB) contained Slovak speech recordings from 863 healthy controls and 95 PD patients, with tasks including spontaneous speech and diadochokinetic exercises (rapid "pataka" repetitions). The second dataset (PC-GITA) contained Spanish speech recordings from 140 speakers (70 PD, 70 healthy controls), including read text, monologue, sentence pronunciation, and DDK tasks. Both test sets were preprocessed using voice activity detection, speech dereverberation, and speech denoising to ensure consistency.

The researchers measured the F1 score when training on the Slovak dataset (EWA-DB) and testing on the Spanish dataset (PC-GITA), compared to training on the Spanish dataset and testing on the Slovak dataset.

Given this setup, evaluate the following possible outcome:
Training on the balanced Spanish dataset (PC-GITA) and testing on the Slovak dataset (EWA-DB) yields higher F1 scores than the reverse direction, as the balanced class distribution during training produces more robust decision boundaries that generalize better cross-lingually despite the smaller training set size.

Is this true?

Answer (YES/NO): NO